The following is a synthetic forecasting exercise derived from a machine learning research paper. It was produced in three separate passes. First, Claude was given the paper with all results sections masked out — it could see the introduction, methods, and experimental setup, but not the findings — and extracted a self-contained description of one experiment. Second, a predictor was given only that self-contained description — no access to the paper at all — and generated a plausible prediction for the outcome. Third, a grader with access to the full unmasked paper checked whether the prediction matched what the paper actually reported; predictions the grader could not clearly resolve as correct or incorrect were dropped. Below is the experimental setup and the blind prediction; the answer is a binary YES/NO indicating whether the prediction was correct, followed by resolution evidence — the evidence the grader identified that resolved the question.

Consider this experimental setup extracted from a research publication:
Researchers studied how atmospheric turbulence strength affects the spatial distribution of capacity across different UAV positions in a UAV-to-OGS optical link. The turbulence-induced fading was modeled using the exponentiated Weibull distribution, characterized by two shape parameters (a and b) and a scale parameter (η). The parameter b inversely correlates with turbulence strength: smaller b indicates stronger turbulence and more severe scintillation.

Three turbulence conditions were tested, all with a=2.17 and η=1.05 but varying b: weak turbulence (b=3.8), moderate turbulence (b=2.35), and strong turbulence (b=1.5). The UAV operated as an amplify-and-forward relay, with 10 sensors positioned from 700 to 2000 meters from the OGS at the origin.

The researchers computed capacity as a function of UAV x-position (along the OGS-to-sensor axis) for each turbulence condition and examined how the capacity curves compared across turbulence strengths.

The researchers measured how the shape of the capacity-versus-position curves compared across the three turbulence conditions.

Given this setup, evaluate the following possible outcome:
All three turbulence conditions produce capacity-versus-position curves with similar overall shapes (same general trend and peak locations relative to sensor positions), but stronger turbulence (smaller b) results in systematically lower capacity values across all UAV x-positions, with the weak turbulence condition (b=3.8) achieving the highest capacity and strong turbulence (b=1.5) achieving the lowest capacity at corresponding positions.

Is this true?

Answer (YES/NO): NO